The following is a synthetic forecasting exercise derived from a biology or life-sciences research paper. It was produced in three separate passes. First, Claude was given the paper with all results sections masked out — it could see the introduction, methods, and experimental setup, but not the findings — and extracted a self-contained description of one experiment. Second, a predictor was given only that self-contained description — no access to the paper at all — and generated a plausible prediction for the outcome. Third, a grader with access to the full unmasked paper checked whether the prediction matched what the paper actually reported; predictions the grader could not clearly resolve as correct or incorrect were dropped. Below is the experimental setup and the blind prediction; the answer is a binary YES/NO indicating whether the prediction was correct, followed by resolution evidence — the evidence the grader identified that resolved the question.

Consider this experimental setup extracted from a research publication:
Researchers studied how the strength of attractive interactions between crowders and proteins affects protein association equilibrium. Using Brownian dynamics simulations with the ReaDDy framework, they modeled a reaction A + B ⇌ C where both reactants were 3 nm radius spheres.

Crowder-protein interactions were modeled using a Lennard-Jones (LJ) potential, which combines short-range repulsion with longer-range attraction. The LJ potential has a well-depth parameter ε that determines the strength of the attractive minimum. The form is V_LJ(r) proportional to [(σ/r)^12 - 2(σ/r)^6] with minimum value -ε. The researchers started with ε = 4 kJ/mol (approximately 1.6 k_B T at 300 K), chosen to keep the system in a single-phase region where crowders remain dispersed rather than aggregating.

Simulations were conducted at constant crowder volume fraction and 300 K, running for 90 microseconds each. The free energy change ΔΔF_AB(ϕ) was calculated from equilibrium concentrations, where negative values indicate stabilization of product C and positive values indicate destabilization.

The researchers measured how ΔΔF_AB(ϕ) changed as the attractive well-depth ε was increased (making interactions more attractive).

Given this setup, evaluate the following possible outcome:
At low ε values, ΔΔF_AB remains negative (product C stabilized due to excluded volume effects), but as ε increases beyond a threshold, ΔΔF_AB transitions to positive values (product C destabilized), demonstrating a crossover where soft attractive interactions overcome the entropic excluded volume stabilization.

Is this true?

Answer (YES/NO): YES